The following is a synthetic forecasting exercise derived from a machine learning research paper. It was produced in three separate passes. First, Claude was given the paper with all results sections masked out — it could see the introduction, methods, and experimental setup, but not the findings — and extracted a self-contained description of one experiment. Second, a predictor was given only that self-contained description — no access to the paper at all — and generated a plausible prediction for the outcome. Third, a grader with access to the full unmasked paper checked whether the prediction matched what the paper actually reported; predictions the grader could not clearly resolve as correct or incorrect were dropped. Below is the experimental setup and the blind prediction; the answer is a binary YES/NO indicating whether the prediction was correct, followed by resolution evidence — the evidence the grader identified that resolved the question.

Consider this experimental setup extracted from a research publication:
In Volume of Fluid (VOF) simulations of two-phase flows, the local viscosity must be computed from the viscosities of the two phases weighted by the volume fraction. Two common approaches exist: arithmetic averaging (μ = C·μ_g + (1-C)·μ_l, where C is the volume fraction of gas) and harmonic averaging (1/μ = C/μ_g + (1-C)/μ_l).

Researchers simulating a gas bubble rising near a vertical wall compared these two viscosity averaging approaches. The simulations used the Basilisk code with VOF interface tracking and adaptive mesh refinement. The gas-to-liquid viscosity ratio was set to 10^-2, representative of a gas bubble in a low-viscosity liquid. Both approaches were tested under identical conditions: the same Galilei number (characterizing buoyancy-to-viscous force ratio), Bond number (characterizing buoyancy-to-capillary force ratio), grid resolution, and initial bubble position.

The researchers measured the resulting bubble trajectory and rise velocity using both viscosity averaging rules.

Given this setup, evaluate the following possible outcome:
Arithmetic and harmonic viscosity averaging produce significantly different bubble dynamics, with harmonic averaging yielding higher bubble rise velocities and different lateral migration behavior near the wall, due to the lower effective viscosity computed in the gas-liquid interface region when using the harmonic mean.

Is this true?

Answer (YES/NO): NO